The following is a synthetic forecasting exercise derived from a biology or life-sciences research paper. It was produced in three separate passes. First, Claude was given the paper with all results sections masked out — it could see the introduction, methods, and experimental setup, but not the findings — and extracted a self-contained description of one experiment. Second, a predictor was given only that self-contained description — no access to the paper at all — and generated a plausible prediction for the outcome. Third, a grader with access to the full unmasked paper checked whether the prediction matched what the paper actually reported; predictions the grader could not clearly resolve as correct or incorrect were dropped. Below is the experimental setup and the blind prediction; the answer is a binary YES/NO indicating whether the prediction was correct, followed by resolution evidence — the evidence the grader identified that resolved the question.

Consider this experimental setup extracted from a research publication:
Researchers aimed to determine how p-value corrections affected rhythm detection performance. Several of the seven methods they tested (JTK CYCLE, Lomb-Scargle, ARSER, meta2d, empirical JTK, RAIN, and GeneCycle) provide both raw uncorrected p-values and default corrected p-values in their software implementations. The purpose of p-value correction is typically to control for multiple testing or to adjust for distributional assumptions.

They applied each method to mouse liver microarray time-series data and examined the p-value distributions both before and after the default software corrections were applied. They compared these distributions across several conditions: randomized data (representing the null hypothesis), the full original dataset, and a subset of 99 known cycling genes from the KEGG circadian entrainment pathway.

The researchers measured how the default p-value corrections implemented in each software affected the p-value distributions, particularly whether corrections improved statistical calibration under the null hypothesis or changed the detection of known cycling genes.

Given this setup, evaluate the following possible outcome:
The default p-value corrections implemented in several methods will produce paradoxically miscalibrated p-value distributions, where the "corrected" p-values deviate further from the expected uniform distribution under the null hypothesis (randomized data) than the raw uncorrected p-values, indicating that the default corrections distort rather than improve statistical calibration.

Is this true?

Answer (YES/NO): NO